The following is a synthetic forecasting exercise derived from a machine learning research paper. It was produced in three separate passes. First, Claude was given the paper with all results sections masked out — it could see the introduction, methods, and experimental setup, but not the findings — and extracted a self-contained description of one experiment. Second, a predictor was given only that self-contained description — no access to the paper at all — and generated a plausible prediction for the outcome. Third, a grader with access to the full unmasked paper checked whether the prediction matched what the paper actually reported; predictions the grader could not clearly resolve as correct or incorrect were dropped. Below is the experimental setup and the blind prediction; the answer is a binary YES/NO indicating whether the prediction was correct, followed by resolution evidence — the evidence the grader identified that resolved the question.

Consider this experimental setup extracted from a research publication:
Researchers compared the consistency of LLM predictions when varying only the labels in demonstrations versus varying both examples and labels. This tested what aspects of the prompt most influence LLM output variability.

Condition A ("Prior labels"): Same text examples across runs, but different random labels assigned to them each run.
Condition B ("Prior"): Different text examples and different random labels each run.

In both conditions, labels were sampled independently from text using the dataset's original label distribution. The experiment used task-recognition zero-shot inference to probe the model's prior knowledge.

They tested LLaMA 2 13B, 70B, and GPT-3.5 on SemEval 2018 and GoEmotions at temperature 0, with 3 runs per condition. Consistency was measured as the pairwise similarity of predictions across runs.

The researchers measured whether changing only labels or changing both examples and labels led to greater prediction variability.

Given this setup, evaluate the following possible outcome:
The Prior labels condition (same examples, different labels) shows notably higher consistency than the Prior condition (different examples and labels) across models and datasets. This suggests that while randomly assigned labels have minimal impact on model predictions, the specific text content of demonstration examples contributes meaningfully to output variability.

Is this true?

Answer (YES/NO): NO